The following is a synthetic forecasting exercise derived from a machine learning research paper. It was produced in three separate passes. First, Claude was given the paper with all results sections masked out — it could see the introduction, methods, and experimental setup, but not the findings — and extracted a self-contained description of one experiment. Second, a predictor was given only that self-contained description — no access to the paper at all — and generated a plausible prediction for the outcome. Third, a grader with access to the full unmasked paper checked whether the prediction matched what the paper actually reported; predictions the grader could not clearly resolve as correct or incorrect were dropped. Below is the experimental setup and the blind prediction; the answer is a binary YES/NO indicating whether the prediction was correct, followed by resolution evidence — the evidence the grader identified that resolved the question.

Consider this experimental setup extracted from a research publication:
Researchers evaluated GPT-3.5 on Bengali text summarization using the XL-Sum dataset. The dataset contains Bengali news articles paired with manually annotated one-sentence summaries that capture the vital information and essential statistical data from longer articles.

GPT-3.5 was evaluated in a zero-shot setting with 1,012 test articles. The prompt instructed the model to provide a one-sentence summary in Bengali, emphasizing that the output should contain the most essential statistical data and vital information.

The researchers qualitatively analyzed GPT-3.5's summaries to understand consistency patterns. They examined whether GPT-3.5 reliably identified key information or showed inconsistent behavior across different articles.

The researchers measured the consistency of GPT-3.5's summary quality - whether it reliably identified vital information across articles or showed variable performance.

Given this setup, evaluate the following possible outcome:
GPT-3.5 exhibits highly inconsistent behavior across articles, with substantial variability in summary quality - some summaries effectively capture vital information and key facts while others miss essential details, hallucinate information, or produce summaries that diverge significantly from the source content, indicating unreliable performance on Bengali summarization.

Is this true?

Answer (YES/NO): YES